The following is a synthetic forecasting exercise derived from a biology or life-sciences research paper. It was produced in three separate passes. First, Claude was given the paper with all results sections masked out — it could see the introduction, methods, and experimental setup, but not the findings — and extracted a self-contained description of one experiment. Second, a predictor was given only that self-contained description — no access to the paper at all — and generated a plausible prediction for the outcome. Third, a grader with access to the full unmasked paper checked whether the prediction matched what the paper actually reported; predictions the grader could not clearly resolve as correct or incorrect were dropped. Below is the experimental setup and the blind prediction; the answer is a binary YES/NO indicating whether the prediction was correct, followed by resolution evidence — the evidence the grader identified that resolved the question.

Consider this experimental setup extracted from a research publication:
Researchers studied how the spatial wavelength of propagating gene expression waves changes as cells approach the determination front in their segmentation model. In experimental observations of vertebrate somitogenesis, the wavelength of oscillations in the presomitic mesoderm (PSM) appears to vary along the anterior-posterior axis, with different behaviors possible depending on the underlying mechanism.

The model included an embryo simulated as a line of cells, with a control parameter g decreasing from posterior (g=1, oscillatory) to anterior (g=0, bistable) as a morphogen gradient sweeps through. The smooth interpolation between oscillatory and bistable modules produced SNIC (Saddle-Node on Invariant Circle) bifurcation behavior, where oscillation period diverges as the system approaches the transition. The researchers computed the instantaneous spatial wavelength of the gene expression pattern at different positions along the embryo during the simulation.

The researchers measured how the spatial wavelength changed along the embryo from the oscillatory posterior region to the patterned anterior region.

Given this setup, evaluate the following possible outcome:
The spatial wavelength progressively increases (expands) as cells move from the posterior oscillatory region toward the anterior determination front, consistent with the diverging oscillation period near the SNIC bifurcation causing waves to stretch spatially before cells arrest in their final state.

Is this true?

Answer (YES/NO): NO